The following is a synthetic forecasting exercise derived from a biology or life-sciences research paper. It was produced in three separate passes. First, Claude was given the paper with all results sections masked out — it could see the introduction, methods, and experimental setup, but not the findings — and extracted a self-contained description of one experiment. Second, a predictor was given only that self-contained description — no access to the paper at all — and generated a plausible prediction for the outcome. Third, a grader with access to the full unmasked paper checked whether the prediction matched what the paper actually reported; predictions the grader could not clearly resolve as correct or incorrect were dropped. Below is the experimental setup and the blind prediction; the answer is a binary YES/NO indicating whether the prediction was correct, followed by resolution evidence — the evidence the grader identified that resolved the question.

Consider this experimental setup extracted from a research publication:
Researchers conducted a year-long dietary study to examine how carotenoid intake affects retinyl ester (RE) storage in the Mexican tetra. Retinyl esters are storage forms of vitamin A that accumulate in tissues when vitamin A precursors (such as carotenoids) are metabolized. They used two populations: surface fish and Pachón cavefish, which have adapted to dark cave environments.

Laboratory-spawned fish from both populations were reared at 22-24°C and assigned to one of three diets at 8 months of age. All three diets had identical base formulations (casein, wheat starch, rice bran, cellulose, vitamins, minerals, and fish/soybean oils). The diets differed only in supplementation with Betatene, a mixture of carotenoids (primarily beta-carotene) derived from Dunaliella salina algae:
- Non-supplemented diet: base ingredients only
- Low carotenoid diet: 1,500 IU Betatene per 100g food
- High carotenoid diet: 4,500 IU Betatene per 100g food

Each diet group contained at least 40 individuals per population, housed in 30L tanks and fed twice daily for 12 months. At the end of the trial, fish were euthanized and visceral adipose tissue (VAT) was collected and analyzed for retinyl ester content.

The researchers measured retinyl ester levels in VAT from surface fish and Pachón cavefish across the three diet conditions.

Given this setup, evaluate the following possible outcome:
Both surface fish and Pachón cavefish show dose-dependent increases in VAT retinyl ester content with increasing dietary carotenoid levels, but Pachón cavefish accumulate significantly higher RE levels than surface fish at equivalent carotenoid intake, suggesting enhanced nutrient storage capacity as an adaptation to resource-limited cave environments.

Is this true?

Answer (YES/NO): NO